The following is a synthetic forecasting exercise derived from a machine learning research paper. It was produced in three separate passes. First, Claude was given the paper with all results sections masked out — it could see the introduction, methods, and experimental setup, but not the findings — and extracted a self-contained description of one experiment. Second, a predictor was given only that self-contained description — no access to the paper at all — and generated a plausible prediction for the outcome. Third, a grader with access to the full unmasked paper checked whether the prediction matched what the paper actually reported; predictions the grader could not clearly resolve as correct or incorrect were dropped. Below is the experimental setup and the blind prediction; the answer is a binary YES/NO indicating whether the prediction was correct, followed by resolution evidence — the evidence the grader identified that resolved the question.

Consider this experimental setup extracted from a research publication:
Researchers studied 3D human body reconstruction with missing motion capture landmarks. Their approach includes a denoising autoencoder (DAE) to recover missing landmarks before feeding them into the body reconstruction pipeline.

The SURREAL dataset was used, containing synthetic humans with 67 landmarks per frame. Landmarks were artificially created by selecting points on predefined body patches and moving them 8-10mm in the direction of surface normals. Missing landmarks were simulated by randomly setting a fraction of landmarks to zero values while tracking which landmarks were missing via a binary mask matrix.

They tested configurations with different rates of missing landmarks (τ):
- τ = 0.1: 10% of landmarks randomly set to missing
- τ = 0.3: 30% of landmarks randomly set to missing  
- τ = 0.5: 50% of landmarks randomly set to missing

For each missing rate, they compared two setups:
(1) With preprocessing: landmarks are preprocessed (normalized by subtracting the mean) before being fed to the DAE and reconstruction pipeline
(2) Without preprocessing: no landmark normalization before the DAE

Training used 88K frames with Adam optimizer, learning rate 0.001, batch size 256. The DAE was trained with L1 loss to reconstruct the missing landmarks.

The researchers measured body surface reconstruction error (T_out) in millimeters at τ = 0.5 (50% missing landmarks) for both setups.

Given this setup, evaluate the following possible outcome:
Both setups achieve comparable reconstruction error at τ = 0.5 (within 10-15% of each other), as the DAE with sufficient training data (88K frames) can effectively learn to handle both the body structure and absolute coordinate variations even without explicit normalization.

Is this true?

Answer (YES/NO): NO